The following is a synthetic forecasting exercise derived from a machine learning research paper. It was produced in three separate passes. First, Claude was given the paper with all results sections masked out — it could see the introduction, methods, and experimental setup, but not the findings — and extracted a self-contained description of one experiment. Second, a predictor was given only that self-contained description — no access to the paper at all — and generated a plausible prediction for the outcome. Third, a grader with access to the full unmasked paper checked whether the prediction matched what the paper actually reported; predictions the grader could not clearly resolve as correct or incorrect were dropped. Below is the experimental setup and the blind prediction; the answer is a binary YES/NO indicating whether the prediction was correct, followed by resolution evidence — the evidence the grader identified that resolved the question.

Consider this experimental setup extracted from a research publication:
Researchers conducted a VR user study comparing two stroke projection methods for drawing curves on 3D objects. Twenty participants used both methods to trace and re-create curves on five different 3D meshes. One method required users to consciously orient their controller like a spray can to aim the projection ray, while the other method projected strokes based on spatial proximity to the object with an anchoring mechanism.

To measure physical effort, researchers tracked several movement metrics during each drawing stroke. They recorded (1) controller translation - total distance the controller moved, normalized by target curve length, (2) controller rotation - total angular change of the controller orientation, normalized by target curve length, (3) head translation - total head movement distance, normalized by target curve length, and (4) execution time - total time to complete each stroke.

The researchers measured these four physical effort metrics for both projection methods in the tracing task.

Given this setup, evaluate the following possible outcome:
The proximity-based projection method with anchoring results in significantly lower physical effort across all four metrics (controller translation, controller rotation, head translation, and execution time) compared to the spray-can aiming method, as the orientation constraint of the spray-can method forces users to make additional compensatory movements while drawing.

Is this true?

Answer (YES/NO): NO